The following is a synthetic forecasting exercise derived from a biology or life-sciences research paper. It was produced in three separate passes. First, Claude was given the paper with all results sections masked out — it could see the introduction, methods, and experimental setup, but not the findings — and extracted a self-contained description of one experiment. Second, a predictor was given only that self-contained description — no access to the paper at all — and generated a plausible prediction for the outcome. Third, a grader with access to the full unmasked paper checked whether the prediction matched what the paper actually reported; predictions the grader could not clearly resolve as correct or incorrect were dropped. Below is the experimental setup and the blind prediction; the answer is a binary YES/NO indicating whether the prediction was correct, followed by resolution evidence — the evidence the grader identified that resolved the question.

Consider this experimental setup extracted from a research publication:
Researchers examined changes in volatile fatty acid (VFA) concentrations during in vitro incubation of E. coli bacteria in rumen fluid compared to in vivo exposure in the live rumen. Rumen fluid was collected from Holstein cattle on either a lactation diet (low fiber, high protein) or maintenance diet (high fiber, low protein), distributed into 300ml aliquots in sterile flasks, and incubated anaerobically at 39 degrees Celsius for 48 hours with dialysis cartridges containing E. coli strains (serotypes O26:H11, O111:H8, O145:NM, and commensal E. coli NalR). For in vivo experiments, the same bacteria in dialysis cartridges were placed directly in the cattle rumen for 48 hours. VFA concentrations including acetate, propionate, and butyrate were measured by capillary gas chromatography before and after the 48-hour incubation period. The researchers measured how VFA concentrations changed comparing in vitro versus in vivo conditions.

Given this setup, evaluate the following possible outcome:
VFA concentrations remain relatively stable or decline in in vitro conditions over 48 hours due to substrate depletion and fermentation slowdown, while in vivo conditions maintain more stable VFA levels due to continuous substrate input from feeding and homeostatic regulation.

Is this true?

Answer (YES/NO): NO